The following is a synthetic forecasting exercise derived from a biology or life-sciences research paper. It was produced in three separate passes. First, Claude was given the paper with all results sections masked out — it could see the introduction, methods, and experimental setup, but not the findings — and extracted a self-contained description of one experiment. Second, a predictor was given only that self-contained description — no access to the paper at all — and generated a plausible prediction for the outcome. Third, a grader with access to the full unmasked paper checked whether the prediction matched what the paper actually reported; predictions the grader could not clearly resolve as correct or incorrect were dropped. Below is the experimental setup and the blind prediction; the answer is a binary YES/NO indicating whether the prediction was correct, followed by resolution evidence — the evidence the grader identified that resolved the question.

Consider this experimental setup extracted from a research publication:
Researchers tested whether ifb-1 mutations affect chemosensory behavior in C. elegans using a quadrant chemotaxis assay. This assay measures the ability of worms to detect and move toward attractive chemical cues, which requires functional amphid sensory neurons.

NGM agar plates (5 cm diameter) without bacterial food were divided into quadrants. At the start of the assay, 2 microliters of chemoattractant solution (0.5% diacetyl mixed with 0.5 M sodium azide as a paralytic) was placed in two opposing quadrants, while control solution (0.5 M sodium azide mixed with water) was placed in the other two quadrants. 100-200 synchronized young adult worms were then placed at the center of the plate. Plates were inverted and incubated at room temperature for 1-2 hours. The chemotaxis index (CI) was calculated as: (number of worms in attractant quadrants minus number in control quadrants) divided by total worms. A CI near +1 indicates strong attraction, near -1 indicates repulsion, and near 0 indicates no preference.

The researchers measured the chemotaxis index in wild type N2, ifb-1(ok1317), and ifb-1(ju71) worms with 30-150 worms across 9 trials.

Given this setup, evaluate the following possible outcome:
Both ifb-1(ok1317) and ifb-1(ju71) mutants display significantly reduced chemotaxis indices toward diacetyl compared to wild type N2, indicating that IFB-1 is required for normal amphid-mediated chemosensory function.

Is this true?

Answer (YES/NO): YES